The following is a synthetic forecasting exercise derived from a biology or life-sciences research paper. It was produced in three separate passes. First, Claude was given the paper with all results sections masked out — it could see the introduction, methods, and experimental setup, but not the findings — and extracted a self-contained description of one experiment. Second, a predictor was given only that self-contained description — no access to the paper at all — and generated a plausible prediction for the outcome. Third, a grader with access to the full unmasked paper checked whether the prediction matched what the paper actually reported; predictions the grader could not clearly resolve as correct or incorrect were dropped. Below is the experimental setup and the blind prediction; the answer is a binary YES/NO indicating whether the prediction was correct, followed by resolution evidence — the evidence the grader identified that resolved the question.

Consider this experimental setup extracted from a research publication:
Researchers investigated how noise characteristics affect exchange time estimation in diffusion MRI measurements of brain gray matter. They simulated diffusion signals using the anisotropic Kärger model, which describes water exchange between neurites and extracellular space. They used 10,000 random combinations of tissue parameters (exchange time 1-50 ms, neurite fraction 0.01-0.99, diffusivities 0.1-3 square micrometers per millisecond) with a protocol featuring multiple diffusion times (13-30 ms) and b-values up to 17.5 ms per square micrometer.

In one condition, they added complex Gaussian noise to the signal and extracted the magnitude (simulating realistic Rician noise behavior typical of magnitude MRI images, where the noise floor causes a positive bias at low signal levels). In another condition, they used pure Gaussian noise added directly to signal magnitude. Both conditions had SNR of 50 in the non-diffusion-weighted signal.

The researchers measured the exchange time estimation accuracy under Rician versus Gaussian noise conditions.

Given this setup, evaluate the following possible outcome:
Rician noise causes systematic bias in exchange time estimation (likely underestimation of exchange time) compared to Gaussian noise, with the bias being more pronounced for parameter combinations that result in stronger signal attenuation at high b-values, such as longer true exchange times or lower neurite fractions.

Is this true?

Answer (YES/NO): NO